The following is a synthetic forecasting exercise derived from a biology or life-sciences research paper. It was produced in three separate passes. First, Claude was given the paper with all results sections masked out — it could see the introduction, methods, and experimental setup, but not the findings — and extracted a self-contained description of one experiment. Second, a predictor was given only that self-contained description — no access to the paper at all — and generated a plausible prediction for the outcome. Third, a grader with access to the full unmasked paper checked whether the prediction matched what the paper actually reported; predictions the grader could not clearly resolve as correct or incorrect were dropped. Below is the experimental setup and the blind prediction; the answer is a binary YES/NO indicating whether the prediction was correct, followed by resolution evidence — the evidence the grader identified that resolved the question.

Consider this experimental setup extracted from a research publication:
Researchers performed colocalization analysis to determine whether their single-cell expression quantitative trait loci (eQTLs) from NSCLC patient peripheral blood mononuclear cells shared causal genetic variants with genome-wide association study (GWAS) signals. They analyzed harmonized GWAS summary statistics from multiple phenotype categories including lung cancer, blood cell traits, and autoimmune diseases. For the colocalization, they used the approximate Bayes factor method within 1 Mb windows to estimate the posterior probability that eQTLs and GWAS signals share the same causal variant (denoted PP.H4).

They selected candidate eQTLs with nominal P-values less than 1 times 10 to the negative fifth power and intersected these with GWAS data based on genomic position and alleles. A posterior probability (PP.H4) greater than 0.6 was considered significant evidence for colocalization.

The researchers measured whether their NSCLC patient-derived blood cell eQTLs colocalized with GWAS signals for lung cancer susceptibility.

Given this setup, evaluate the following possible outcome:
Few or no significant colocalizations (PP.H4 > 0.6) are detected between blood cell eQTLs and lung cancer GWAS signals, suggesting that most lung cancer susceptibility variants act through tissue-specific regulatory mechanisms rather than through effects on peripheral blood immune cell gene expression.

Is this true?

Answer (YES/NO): YES